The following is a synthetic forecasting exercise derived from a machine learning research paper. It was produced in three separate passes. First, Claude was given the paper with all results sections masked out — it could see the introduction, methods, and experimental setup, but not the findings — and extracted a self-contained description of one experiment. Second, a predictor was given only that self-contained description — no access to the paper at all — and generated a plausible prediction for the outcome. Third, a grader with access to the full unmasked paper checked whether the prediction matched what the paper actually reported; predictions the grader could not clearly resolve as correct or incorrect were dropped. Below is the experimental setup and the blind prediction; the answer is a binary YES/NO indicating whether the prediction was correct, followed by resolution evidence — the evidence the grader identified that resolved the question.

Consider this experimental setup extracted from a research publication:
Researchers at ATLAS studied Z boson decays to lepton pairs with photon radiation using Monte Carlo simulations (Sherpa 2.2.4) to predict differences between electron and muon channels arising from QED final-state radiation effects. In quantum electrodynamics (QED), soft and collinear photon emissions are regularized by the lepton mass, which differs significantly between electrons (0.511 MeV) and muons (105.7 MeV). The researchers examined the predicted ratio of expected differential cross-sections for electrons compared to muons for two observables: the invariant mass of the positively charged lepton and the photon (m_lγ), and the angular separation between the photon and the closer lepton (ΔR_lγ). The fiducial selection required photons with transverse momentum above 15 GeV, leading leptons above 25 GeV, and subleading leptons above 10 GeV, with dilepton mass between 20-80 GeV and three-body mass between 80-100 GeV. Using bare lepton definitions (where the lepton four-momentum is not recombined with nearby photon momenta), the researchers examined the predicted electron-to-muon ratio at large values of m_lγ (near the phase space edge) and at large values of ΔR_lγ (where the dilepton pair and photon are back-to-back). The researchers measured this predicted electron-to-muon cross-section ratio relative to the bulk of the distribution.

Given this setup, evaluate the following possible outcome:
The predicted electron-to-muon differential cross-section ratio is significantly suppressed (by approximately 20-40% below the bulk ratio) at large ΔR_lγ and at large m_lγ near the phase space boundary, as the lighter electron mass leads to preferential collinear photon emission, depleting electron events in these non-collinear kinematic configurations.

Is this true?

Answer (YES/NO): NO